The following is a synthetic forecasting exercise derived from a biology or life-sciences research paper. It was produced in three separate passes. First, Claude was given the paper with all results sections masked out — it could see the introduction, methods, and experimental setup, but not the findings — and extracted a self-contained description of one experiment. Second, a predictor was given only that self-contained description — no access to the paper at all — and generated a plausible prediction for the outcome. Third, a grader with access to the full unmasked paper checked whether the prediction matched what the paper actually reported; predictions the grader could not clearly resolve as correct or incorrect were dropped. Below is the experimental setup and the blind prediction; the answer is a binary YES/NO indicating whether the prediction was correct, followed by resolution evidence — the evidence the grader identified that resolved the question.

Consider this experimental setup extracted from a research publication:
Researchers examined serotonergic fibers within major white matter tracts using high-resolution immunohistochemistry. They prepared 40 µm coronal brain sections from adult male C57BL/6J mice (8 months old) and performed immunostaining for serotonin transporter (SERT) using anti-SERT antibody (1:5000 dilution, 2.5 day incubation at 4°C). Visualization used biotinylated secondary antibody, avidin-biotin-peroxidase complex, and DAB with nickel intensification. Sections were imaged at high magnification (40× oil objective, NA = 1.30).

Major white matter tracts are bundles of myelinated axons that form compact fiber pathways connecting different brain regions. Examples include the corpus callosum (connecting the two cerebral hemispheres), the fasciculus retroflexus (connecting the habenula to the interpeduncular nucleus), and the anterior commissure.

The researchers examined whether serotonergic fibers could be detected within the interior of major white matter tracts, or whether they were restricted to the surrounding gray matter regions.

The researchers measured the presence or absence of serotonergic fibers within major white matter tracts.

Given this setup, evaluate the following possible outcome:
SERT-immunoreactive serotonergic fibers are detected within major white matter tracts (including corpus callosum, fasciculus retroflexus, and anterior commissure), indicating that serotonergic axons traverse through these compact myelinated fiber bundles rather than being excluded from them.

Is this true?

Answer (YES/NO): YES